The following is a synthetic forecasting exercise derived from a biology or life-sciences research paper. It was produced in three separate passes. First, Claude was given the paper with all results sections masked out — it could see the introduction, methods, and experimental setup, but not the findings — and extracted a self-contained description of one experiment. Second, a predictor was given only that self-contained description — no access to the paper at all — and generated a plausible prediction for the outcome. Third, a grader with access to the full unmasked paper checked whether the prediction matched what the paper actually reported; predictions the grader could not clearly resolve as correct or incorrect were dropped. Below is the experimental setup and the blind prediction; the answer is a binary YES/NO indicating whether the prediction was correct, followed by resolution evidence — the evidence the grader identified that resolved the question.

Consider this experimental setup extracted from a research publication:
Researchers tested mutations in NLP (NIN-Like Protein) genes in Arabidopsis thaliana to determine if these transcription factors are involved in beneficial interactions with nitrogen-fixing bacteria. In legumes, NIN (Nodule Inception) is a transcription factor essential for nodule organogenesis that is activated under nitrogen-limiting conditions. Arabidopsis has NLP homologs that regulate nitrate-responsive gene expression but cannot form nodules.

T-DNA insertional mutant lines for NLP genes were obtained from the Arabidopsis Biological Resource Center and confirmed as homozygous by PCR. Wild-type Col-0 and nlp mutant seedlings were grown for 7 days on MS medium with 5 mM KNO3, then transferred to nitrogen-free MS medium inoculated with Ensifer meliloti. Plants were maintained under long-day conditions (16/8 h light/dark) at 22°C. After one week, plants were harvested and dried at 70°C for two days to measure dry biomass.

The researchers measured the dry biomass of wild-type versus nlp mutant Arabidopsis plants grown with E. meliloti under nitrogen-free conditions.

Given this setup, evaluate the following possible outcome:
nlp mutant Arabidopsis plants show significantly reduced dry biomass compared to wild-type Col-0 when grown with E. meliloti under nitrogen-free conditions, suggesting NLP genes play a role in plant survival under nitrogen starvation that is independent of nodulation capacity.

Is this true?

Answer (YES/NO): NO